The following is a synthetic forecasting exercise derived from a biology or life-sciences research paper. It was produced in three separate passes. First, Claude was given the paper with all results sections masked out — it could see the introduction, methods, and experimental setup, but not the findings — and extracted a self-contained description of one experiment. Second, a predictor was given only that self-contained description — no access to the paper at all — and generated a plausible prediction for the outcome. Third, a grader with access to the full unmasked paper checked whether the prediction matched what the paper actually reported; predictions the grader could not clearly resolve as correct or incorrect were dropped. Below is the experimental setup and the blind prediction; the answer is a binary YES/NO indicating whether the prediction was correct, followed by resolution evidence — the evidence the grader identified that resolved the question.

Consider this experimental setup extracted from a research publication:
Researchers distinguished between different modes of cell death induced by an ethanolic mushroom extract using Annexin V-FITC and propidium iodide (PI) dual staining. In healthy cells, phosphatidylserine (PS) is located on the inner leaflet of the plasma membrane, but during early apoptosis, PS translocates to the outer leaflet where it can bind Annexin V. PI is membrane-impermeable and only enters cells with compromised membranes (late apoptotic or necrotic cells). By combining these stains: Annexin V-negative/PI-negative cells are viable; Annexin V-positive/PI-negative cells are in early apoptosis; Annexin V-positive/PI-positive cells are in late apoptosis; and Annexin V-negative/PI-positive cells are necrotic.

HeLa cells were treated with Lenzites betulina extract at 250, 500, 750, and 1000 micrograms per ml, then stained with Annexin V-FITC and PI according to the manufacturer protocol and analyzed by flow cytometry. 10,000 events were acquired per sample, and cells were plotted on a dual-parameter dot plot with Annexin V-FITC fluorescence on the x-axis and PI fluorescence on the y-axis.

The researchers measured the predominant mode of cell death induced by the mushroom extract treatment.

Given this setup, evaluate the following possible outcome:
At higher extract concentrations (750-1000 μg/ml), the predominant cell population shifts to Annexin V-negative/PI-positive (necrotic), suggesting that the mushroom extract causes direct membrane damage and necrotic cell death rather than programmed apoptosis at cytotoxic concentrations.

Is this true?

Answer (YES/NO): NO